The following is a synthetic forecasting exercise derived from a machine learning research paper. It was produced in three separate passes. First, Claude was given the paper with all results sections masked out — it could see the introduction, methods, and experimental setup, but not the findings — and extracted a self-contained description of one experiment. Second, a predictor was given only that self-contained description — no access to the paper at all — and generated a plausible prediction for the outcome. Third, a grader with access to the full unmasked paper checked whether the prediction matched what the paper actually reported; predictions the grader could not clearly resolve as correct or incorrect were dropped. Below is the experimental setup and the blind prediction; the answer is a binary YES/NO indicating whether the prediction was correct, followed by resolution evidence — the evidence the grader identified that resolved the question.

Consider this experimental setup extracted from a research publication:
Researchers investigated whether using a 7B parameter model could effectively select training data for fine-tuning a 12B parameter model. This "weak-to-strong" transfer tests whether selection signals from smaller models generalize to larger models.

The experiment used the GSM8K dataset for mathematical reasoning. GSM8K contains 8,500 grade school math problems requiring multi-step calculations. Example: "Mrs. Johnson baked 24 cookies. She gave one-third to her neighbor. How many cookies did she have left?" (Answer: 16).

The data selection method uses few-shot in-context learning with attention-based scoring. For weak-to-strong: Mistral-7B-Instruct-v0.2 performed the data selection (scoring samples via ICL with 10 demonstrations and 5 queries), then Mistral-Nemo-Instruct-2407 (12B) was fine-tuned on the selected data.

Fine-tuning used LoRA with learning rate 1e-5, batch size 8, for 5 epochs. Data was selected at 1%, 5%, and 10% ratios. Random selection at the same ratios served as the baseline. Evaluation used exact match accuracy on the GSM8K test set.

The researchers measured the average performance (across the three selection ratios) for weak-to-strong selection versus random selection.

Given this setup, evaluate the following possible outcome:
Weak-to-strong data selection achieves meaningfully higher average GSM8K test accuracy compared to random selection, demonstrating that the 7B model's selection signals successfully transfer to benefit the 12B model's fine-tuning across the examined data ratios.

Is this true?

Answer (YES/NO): YES